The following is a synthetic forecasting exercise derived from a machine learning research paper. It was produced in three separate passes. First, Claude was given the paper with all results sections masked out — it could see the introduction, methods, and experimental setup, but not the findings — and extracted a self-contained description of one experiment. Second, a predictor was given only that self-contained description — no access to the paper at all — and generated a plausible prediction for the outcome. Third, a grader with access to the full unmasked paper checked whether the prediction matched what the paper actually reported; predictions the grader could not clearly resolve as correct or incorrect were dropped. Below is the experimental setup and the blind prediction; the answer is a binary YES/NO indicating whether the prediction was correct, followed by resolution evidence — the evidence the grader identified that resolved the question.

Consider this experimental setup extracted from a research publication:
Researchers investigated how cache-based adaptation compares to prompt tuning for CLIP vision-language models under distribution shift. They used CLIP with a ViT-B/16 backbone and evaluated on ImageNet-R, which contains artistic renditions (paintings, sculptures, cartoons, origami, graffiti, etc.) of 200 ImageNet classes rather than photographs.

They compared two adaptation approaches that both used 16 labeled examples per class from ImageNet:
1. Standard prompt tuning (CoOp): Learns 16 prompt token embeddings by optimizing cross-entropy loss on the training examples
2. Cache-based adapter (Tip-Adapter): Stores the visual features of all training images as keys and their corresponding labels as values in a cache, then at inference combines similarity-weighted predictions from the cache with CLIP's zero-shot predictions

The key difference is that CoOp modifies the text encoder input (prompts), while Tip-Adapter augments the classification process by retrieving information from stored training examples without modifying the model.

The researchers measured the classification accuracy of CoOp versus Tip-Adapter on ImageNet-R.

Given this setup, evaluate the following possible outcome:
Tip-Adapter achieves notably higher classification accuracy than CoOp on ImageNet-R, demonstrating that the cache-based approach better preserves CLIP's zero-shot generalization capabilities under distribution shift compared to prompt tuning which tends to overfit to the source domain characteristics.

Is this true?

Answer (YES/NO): NO